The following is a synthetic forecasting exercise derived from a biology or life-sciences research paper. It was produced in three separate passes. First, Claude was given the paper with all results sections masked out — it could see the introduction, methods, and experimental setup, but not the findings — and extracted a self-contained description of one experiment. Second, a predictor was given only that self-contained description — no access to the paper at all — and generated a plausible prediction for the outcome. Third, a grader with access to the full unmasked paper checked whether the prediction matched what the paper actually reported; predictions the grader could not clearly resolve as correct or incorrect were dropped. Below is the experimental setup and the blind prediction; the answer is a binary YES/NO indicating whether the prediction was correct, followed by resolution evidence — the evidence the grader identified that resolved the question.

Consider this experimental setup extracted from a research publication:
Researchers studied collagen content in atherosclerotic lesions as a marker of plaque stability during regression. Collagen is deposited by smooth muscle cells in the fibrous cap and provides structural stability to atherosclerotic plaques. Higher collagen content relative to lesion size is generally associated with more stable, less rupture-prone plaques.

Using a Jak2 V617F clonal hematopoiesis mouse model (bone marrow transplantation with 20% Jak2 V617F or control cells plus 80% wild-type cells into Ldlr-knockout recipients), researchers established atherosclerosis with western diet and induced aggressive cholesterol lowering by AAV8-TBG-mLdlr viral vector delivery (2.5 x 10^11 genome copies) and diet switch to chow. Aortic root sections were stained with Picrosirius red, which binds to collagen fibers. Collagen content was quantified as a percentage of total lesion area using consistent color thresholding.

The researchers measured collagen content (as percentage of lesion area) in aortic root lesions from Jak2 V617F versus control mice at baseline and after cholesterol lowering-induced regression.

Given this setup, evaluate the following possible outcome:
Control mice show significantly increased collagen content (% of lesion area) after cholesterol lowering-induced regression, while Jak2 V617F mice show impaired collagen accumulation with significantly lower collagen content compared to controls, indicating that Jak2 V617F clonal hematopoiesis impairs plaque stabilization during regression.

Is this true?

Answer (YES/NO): NO